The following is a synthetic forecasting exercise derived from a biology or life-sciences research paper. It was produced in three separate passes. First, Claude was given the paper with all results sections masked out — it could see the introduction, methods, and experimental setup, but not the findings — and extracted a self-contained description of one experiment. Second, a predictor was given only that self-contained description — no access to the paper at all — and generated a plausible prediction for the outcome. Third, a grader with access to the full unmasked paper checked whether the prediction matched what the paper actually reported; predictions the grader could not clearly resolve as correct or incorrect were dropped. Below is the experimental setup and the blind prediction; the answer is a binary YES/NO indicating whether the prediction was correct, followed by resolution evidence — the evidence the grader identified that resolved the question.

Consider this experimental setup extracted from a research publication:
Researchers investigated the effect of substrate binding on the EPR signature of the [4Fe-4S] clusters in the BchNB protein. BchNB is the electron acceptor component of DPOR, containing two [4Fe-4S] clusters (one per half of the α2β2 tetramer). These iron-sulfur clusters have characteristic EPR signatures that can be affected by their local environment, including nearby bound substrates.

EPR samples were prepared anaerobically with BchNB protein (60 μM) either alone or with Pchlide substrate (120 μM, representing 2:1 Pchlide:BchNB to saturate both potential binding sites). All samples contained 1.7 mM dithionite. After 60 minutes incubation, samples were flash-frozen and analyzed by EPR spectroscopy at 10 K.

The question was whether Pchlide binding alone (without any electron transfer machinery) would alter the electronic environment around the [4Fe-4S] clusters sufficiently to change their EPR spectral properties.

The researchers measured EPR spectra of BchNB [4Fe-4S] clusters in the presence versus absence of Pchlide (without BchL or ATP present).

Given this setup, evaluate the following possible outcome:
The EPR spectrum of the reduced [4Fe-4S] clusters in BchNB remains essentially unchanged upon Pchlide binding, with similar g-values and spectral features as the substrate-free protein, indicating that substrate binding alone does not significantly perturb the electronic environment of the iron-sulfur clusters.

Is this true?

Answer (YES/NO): NO